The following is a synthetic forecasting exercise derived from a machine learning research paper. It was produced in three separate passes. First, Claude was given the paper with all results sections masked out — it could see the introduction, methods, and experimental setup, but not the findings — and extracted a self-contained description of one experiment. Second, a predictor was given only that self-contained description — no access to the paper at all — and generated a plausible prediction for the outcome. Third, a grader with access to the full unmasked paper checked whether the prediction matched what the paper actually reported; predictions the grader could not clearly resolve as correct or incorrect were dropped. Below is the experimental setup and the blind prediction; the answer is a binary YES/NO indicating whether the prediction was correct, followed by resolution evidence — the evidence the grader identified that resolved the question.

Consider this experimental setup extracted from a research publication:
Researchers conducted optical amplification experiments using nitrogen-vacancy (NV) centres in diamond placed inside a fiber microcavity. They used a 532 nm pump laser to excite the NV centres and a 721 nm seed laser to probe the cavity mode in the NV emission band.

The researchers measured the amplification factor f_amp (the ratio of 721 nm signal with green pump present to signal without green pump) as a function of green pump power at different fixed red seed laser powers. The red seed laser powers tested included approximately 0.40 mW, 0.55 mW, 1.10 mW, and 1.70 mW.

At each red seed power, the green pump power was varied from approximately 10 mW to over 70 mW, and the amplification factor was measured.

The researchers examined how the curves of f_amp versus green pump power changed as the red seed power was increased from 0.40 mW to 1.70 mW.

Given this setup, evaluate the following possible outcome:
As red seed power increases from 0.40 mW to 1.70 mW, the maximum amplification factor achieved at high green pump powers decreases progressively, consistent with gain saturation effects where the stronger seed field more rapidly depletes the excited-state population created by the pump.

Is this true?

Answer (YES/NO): YES